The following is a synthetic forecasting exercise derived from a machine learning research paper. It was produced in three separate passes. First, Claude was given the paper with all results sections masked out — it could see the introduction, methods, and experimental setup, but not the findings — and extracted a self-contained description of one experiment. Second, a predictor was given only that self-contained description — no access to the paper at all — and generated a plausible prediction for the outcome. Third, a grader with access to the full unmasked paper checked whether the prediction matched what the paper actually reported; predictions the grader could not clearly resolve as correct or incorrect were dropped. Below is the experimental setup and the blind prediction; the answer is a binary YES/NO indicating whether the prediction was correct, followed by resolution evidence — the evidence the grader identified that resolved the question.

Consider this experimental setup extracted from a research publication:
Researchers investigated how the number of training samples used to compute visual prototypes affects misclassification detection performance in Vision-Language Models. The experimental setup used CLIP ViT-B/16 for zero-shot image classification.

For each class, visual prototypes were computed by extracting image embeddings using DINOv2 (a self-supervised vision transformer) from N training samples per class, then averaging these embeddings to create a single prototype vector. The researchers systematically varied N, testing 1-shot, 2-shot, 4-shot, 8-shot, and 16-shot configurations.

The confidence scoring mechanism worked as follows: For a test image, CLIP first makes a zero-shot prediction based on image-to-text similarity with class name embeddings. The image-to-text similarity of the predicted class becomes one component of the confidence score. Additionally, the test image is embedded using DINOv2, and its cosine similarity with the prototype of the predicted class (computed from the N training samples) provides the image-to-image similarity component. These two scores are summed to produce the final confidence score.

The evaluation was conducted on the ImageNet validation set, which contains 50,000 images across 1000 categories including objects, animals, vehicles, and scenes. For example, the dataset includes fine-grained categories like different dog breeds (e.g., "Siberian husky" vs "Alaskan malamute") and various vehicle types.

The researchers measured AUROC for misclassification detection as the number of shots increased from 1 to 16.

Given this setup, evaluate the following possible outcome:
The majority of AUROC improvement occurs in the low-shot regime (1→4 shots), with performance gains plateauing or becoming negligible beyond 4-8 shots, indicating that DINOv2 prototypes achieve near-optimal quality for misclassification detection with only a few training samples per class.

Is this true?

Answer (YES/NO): YES